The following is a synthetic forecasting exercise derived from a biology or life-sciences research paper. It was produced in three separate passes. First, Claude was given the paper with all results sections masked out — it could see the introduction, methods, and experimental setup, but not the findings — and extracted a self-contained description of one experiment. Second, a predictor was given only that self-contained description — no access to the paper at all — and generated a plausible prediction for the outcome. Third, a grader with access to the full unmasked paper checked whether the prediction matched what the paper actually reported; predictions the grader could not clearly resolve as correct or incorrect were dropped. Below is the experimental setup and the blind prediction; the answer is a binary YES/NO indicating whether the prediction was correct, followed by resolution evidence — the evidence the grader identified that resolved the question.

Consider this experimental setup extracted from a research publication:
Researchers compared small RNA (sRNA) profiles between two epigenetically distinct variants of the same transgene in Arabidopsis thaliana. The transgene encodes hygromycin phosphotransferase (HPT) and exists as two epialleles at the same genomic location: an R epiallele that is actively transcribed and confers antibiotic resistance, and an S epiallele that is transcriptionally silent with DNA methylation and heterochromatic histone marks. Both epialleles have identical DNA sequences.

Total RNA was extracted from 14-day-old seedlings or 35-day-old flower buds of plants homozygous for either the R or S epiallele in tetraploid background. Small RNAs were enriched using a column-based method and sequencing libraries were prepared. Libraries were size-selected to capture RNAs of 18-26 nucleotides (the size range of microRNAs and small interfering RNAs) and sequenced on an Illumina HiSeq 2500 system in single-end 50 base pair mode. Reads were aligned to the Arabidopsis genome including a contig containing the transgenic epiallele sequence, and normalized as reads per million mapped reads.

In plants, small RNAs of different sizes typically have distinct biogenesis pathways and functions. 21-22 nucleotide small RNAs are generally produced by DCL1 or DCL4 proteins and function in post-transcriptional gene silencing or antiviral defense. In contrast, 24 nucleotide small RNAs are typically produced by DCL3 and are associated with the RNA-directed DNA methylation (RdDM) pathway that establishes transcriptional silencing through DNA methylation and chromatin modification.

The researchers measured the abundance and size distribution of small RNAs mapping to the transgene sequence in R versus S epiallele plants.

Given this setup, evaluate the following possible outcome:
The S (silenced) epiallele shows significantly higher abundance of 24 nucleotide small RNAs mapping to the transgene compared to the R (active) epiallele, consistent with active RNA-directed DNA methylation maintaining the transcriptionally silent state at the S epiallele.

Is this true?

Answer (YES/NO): YES